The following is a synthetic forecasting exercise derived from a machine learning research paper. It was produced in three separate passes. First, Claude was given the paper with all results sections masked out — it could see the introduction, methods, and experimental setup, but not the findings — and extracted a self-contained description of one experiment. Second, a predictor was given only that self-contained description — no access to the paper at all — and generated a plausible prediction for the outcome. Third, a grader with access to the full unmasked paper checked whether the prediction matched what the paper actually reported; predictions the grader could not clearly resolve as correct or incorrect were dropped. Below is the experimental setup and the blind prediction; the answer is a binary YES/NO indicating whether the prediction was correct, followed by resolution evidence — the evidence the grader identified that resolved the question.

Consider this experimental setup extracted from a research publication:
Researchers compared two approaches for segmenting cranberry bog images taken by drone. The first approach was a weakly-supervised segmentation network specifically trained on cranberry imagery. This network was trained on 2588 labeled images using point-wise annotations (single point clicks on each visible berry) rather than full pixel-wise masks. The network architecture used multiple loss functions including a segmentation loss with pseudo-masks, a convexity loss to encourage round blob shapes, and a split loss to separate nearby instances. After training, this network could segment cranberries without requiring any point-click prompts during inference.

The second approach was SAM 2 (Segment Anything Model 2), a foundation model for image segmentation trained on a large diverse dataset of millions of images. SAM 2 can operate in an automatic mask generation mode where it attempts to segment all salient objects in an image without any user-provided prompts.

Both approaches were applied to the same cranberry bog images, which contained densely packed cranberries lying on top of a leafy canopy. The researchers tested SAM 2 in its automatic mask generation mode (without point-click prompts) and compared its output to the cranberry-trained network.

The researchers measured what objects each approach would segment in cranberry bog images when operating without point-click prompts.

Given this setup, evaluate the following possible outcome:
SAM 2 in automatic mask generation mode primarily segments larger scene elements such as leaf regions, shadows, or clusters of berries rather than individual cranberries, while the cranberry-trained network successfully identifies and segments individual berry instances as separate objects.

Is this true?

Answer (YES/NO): NO